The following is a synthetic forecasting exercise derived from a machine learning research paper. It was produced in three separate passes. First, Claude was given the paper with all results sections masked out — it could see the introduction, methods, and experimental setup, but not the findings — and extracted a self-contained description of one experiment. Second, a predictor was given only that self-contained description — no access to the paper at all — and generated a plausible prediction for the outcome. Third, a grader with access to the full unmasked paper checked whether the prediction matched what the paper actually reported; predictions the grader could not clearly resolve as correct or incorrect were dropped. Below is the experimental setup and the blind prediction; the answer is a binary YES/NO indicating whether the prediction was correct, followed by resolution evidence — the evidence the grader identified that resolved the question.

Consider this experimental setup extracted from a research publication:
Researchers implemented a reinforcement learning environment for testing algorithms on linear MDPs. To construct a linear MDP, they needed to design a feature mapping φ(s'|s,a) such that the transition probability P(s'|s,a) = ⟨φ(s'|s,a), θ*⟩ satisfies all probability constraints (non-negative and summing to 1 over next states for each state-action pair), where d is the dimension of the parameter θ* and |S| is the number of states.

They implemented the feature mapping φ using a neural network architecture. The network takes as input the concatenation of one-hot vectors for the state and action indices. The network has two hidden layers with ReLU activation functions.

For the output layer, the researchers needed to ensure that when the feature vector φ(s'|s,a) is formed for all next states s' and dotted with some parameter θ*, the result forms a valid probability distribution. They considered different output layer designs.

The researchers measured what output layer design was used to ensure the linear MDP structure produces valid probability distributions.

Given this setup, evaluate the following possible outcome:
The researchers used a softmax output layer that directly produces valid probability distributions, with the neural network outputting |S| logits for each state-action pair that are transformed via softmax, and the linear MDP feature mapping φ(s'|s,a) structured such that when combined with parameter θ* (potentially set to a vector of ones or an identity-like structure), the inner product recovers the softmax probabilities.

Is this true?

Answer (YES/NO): NO